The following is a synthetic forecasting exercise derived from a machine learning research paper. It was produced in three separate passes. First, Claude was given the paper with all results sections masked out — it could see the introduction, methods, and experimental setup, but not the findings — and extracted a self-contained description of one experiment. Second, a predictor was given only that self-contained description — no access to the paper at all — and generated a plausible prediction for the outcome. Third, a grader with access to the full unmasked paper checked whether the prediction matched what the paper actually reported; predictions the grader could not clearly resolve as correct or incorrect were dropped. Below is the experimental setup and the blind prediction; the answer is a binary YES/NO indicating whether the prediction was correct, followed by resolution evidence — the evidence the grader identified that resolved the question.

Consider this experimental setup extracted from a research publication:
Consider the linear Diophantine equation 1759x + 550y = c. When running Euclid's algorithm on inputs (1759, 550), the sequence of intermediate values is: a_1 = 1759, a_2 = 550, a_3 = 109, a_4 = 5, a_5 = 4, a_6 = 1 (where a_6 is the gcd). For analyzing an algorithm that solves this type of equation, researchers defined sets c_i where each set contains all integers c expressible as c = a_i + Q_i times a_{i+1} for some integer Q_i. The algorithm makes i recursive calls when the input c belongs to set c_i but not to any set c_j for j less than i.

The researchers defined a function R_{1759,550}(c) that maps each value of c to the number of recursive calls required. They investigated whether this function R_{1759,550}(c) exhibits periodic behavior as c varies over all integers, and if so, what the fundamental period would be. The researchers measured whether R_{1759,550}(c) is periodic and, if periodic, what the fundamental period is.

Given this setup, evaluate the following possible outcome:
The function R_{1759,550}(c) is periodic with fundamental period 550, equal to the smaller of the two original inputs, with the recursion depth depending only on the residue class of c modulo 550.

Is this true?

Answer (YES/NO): NO